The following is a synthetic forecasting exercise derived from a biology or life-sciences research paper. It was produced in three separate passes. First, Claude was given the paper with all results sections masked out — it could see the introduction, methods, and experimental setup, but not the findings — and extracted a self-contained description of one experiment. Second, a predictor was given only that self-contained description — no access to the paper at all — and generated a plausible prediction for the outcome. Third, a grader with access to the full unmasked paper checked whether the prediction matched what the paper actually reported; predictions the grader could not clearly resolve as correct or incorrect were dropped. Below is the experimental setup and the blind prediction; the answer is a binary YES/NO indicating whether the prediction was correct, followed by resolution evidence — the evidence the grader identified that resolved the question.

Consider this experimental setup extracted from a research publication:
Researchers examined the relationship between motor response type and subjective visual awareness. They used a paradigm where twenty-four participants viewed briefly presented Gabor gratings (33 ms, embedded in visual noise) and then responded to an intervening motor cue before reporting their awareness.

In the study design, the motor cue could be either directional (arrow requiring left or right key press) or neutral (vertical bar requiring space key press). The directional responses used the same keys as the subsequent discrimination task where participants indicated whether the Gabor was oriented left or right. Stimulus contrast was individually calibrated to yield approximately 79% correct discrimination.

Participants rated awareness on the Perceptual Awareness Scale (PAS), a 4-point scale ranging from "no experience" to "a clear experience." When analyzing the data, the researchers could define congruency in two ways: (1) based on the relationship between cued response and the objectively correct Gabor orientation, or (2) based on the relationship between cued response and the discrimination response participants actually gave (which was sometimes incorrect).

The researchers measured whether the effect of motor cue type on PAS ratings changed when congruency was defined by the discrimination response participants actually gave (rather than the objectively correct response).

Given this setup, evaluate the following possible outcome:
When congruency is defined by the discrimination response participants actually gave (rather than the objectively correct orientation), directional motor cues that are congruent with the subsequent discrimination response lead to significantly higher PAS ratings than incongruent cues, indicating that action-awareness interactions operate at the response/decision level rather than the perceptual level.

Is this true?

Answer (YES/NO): NO